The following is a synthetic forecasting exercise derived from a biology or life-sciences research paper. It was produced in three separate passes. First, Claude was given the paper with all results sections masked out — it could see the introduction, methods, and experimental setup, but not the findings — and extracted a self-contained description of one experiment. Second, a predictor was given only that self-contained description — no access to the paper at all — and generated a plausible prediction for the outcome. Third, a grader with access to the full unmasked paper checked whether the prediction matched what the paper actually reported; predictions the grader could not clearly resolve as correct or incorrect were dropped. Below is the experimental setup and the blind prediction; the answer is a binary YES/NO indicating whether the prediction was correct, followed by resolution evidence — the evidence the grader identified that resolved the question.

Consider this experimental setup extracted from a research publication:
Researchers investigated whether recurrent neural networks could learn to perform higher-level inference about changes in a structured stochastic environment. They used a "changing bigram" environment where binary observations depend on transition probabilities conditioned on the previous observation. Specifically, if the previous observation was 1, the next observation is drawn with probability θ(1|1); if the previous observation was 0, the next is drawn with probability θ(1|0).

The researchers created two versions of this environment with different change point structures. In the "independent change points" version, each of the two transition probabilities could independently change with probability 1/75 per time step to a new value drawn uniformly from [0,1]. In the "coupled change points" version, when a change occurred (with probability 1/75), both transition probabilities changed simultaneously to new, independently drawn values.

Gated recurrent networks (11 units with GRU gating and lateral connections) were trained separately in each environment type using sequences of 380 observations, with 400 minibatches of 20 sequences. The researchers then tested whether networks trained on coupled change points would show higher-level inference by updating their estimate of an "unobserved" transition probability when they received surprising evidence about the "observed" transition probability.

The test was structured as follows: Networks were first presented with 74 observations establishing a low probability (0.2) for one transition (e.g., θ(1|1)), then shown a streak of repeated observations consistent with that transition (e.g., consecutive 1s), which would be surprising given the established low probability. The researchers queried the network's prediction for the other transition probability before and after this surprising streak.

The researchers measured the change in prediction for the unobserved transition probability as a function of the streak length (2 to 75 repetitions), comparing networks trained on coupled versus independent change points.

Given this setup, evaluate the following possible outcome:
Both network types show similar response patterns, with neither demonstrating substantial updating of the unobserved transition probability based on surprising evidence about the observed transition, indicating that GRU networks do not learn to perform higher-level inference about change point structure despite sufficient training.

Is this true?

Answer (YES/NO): NO